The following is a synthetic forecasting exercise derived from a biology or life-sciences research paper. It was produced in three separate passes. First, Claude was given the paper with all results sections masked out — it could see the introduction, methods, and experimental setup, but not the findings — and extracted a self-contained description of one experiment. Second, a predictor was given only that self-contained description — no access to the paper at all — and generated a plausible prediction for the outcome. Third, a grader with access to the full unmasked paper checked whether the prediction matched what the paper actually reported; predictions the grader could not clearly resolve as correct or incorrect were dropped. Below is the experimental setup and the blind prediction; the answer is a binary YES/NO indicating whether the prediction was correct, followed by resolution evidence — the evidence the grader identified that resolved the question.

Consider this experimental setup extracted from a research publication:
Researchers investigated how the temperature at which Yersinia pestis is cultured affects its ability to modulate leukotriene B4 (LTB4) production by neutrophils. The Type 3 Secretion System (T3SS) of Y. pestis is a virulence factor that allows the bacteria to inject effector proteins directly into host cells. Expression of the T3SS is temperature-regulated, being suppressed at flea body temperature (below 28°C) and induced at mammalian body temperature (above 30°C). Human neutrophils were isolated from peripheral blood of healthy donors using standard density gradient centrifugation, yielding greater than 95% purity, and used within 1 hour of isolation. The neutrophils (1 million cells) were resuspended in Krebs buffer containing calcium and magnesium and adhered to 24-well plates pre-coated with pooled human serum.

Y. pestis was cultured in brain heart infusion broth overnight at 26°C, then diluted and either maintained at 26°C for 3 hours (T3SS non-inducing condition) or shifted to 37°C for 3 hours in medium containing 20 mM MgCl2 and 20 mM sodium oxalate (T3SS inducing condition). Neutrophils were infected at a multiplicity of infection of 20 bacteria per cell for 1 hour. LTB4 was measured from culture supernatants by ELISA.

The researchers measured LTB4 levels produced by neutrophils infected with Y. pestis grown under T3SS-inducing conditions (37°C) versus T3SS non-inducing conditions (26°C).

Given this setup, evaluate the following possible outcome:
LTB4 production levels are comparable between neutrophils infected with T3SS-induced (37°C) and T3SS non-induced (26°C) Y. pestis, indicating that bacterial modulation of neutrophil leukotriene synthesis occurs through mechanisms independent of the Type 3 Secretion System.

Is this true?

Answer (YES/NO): NO